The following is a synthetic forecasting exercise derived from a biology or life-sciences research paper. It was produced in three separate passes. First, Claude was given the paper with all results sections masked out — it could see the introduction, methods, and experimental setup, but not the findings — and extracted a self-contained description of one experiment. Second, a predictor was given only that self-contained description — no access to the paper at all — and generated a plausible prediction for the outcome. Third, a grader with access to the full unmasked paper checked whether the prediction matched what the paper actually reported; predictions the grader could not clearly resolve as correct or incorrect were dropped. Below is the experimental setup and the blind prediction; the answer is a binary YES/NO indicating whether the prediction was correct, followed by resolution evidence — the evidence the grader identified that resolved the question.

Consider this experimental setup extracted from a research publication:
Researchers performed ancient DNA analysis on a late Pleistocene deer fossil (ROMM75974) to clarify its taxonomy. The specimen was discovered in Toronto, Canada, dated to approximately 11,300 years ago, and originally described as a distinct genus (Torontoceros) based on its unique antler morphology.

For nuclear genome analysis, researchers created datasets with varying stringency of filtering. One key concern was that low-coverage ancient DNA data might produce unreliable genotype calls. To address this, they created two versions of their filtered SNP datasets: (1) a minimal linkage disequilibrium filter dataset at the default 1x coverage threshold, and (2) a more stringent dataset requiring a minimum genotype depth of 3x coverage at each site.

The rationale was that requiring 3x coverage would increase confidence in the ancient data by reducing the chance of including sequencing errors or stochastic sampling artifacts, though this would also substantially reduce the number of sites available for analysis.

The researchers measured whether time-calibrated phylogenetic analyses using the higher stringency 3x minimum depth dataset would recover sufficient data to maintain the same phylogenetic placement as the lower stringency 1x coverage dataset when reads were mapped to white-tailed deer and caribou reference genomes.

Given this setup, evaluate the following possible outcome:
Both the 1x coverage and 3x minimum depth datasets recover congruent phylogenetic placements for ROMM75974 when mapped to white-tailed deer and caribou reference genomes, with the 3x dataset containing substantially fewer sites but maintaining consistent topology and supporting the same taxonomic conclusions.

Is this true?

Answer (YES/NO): NO